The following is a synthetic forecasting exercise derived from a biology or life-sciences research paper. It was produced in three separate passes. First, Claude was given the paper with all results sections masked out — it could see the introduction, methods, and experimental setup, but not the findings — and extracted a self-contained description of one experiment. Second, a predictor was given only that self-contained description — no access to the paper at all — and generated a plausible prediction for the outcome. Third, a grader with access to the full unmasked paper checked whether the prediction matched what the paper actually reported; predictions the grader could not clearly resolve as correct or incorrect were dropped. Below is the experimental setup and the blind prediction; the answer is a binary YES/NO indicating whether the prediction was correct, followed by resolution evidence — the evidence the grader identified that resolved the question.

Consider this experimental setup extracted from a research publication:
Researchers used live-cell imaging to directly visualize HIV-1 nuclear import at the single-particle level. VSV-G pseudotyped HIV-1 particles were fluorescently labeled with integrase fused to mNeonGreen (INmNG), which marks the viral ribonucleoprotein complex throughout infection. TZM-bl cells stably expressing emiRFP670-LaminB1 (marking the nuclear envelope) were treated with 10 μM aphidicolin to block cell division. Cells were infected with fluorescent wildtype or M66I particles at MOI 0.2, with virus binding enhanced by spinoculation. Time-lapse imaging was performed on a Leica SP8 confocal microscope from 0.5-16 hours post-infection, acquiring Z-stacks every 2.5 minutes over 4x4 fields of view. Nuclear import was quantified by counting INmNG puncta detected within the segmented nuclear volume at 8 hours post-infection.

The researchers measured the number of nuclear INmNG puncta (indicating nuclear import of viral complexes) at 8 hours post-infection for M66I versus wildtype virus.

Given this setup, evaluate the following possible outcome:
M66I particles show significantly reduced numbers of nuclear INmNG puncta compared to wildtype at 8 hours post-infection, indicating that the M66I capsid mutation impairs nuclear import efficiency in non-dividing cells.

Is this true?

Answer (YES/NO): YES